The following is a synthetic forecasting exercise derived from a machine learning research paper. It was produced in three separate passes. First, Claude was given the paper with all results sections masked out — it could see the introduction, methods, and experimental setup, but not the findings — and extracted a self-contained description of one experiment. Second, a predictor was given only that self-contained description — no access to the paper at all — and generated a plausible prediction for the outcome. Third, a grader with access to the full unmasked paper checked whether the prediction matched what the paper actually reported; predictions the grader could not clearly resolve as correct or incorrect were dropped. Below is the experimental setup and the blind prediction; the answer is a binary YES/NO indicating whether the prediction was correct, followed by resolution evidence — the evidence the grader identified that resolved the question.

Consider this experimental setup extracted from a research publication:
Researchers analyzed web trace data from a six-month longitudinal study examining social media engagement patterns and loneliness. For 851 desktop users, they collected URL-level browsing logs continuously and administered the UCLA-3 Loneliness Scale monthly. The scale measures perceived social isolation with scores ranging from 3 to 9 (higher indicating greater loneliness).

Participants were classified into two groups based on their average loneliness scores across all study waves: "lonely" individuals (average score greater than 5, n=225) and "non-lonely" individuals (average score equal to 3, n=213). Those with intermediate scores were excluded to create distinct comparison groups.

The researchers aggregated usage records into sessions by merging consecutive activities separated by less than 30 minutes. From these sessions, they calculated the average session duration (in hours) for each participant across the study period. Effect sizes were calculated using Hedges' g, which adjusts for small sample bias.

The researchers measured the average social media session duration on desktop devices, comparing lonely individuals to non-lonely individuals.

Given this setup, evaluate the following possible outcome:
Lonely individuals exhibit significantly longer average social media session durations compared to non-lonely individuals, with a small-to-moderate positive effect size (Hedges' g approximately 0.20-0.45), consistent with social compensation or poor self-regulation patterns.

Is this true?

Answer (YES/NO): NO